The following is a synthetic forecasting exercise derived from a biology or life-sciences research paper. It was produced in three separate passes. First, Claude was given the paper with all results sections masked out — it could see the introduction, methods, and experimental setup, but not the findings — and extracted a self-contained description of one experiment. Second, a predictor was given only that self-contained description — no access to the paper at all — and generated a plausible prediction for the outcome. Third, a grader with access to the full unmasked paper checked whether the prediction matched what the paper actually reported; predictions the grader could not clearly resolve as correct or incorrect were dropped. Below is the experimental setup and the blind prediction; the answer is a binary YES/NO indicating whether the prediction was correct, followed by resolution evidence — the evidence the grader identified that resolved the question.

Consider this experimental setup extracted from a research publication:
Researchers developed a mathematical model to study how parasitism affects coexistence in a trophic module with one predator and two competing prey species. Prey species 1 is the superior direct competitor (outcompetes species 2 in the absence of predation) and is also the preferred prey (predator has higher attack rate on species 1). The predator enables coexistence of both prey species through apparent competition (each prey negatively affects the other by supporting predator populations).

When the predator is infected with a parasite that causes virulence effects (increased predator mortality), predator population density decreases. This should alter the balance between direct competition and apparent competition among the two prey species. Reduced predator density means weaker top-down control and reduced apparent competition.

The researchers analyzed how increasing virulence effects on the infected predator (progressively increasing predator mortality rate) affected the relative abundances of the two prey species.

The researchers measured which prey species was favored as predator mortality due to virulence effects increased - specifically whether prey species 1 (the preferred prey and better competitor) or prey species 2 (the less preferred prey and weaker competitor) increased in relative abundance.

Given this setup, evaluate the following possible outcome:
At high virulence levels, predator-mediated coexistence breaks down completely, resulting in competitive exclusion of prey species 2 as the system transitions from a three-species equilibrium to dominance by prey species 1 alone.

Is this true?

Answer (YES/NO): NO